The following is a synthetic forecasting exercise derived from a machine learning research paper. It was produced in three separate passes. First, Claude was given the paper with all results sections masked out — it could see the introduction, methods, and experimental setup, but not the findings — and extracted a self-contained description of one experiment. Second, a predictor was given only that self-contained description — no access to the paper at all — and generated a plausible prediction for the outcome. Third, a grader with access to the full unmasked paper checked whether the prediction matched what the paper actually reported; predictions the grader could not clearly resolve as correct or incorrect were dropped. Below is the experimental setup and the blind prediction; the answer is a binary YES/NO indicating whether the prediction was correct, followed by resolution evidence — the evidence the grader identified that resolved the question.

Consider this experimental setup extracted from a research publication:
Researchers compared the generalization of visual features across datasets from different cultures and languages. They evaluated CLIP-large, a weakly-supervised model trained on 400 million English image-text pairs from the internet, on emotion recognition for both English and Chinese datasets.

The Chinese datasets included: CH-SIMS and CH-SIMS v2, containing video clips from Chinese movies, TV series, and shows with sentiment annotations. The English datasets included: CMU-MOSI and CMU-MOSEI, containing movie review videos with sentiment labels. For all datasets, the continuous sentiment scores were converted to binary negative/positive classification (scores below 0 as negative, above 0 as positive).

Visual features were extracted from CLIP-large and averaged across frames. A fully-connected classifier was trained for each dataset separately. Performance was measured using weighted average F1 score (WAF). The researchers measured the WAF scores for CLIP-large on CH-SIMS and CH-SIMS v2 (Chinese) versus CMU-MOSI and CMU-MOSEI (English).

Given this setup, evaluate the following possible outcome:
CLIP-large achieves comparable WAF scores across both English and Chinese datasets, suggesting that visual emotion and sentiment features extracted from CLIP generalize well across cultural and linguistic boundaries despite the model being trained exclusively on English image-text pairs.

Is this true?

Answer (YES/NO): NO